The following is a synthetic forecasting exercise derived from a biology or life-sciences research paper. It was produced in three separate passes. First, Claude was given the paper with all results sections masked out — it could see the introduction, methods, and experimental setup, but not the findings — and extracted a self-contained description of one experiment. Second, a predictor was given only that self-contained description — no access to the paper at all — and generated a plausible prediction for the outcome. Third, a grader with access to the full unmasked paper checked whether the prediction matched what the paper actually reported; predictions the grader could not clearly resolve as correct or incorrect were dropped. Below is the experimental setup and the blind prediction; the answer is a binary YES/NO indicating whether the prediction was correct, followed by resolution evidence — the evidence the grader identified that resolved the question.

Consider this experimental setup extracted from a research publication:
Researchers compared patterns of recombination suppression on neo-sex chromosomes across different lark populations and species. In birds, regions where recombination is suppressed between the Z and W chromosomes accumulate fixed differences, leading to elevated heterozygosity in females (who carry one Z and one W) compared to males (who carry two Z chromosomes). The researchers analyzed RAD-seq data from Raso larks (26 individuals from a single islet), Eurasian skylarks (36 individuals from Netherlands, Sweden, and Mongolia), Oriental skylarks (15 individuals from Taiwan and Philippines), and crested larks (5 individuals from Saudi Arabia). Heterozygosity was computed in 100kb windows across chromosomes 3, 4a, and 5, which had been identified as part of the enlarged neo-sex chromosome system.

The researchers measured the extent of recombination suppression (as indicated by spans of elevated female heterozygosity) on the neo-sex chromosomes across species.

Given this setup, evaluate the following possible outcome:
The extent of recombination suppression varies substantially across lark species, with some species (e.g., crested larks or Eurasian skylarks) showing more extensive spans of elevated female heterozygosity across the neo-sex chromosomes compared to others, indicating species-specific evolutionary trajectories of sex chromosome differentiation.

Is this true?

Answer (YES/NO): NO